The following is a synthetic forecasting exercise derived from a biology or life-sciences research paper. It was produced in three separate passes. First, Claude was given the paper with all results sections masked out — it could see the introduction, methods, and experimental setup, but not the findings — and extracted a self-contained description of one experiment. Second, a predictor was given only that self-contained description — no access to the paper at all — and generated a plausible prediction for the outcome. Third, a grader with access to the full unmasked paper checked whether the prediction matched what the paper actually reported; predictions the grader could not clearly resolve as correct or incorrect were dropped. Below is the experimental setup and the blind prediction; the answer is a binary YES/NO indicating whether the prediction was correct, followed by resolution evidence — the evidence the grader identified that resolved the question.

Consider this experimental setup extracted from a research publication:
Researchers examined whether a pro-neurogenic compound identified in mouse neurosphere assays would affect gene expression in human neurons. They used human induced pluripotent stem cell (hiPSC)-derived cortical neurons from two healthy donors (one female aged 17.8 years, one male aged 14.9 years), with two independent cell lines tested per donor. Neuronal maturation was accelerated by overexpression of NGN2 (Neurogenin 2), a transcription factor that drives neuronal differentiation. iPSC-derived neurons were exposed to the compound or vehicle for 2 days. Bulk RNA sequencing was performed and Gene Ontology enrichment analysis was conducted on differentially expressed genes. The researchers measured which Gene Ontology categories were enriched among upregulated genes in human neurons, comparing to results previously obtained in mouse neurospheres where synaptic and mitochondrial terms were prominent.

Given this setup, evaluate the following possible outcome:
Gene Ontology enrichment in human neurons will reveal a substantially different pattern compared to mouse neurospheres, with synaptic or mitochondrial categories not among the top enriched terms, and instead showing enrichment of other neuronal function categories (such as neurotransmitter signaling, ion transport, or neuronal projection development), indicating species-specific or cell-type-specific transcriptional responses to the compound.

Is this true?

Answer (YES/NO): NO